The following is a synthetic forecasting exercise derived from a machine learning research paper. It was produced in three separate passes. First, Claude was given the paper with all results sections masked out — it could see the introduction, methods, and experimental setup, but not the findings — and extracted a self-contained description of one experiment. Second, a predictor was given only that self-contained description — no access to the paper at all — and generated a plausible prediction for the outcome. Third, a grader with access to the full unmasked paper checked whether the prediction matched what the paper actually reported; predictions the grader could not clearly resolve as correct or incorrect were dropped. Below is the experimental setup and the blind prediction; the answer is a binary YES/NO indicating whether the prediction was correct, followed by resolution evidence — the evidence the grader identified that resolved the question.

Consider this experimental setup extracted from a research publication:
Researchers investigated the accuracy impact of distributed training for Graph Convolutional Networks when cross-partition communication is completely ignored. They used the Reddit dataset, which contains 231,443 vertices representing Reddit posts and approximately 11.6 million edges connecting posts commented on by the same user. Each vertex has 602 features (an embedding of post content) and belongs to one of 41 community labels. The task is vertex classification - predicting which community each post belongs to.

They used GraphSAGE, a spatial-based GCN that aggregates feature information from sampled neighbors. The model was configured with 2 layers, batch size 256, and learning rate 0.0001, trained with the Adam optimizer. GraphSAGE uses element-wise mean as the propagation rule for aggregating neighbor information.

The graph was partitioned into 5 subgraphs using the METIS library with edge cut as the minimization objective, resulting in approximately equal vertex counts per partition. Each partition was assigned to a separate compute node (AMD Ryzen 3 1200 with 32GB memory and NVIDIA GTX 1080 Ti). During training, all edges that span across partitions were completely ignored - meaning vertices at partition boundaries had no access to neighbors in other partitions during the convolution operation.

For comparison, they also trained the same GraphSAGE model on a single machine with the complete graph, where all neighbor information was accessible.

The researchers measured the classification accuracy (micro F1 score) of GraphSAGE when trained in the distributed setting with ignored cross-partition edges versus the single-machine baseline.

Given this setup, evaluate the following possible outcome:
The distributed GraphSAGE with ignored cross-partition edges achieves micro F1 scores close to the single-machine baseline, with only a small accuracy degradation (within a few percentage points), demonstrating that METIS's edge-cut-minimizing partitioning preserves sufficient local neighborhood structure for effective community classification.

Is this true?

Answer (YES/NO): NO